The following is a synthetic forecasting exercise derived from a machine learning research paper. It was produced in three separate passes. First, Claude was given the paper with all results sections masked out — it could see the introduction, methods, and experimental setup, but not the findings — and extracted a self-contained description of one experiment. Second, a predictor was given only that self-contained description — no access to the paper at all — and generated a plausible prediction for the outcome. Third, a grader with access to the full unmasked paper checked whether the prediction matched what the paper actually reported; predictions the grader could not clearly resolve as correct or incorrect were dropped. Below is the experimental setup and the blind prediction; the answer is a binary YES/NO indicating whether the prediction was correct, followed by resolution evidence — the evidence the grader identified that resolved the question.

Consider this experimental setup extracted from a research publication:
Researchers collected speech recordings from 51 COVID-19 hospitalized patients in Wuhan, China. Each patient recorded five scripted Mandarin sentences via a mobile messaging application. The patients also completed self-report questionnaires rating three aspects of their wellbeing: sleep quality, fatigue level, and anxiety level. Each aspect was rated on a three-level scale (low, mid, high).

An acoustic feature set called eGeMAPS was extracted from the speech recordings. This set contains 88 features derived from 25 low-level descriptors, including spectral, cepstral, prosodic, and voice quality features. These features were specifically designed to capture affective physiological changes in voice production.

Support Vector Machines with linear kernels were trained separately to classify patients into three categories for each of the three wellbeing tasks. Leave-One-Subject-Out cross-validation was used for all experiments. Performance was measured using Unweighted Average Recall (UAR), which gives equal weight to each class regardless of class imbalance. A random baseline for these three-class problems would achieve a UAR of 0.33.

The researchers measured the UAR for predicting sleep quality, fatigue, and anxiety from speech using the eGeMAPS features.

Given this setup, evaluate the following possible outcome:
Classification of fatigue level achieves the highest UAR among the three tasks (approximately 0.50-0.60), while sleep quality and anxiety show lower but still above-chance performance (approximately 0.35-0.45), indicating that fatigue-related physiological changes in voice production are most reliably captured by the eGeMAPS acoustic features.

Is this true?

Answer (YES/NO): NO